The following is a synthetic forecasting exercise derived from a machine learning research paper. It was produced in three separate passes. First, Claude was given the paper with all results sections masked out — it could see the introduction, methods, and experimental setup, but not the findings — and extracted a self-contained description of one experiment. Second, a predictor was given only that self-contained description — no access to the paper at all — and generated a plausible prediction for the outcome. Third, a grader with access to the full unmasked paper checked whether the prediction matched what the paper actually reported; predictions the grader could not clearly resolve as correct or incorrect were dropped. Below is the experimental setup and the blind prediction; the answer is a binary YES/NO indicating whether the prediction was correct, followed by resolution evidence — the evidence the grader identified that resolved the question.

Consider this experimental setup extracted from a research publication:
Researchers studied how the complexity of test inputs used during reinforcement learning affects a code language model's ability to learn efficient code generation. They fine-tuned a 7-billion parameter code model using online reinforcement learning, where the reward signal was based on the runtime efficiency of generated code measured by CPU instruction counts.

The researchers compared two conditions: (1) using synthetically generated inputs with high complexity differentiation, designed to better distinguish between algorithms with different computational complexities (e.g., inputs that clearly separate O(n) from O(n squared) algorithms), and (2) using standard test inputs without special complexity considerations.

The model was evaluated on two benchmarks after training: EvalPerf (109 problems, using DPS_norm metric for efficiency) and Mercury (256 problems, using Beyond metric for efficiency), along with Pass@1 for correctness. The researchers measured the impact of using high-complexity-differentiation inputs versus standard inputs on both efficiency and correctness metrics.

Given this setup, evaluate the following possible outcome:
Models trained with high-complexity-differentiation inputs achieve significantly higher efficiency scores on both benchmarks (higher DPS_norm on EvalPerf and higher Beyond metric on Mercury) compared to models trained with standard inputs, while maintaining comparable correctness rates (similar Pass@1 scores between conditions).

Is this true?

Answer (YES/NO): NO